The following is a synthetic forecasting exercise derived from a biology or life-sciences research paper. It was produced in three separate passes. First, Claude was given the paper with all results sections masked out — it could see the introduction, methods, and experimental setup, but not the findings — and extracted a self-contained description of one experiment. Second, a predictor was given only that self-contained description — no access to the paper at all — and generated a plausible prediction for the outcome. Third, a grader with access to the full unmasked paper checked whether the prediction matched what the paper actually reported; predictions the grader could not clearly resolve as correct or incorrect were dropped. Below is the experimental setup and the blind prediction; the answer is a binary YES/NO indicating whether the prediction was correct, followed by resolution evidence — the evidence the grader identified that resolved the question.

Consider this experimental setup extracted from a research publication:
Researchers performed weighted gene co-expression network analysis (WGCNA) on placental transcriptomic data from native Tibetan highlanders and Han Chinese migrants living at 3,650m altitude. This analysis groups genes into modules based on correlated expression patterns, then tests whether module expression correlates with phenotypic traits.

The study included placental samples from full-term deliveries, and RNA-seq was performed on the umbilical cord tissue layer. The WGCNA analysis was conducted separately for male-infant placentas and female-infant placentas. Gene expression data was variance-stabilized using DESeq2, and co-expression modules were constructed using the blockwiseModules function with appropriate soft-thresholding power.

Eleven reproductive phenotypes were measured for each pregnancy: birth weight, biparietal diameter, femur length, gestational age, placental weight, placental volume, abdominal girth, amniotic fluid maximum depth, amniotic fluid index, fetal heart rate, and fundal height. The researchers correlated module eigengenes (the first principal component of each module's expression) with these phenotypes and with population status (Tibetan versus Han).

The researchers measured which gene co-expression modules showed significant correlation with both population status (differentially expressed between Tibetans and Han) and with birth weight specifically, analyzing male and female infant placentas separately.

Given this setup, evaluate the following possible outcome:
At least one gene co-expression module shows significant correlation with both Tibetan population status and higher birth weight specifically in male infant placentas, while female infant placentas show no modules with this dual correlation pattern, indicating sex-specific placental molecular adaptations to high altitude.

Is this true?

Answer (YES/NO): YES